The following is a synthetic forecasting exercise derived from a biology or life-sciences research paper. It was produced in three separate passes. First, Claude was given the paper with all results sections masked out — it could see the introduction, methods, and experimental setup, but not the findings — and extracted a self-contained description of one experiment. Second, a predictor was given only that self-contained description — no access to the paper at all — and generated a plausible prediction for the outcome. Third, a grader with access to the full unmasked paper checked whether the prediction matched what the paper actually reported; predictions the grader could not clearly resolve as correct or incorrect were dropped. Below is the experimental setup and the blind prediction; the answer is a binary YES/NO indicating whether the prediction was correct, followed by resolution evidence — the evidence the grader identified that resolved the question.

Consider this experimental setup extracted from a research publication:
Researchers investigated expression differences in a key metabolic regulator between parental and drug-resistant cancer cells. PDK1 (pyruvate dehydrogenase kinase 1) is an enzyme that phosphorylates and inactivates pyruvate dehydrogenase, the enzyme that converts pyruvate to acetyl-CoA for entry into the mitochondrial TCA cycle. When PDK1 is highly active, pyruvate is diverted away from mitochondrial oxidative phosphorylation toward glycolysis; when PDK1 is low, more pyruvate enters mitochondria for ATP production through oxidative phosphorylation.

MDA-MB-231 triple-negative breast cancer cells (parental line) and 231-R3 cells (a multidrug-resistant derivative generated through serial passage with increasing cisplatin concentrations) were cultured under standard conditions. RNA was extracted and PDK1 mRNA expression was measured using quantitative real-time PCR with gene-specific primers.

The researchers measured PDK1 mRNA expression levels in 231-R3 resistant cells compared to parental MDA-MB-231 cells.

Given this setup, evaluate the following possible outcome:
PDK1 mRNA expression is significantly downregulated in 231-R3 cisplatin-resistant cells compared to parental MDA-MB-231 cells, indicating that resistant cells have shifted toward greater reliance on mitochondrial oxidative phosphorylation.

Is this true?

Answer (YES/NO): NO